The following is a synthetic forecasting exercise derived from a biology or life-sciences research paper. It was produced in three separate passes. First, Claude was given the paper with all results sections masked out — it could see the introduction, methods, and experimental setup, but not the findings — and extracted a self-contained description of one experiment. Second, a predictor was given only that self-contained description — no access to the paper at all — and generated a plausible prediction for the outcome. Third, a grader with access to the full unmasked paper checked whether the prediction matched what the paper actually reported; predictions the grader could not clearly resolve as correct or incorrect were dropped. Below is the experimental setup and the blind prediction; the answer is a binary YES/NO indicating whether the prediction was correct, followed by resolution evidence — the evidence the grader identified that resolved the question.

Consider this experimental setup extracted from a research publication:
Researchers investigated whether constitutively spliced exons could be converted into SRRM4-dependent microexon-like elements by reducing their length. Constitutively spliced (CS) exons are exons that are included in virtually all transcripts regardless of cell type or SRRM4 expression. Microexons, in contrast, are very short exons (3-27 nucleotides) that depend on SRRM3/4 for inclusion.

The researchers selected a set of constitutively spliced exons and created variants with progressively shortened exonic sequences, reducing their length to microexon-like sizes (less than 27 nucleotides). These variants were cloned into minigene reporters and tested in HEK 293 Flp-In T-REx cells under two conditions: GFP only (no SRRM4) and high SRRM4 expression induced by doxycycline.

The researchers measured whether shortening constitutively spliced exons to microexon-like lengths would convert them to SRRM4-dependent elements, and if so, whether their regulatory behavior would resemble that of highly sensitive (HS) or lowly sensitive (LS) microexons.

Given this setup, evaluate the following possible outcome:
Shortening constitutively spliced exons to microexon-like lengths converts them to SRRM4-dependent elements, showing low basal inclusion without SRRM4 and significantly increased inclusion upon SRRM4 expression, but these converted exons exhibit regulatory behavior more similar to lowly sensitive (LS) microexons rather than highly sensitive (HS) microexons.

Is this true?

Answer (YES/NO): NO